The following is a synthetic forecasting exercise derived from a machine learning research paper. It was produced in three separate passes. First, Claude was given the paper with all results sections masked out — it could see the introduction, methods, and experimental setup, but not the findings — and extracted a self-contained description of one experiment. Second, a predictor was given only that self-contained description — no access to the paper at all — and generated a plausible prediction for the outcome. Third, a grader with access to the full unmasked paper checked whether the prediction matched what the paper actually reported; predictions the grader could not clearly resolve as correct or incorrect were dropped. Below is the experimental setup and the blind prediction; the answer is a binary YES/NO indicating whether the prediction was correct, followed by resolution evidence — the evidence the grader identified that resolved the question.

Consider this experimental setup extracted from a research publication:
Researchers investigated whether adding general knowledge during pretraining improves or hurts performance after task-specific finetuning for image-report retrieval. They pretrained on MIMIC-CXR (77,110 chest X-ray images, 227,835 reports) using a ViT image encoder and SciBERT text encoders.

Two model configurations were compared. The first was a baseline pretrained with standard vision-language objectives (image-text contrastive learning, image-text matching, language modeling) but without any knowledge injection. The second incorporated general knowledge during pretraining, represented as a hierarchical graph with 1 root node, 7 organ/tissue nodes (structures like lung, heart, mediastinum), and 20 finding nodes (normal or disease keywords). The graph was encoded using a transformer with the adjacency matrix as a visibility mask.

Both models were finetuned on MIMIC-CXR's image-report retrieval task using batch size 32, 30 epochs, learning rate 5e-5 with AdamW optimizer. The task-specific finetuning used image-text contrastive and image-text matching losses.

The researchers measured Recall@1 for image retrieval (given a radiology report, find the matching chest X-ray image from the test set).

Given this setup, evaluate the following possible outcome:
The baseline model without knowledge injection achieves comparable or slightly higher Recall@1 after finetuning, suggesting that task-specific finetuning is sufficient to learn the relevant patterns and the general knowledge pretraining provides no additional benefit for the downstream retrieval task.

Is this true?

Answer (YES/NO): YES